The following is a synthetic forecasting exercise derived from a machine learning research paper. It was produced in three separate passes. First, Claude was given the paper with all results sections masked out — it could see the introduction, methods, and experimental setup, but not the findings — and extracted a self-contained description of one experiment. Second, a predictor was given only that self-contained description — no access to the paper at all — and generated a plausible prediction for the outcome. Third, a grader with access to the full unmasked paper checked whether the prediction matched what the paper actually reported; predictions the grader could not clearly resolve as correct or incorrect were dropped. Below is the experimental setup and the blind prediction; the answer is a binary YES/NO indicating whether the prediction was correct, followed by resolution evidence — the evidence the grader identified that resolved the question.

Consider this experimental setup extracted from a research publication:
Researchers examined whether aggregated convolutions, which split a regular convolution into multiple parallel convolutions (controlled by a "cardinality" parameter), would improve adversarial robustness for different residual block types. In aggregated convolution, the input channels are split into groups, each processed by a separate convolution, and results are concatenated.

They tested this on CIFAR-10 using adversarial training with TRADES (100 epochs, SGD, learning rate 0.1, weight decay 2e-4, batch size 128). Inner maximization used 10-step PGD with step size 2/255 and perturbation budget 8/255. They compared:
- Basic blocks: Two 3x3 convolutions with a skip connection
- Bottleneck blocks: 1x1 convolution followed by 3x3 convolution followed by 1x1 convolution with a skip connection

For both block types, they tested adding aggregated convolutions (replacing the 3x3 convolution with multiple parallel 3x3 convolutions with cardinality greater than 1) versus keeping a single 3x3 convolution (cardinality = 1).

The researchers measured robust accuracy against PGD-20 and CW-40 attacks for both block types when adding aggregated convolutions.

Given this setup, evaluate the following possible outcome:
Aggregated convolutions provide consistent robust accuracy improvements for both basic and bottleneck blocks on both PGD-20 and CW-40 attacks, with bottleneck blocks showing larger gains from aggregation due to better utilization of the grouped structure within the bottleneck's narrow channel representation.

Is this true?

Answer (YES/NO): NO